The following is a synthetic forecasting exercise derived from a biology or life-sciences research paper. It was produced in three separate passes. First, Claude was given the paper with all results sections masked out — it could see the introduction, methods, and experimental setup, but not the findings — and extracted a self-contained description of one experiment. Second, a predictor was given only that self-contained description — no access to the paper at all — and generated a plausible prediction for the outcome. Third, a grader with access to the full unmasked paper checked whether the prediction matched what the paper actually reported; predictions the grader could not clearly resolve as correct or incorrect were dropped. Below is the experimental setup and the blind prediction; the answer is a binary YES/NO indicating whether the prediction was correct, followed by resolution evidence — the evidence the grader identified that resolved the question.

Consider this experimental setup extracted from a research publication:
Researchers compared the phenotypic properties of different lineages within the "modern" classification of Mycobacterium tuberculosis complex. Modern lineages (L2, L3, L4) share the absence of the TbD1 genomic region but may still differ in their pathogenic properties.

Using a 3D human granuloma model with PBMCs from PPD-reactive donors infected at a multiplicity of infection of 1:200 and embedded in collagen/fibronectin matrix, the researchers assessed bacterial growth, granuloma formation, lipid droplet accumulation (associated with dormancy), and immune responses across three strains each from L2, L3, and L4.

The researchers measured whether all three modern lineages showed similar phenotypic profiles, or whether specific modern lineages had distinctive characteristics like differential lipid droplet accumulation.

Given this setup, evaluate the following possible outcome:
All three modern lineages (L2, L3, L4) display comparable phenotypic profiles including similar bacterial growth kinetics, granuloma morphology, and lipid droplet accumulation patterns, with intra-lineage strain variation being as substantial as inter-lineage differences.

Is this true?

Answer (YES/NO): NO